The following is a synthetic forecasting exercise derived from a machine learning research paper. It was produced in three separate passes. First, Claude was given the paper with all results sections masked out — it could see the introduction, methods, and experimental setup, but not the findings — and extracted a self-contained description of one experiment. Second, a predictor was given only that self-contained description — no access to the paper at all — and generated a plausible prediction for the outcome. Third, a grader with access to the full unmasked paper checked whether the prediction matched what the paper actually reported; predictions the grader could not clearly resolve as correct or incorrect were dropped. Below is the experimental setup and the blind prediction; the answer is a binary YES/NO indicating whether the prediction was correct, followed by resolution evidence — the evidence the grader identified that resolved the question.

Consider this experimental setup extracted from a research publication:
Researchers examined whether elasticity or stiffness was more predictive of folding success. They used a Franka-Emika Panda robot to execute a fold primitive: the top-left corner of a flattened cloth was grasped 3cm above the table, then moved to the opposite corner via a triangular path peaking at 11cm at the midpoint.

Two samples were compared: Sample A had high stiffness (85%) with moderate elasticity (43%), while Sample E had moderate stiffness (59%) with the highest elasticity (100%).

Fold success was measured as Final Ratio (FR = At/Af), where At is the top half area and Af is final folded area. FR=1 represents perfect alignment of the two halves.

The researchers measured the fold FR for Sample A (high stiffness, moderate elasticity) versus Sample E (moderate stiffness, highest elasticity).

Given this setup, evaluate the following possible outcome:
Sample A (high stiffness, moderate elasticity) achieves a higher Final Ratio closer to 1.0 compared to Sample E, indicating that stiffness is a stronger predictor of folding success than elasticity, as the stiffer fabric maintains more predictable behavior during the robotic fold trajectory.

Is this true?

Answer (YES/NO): YES